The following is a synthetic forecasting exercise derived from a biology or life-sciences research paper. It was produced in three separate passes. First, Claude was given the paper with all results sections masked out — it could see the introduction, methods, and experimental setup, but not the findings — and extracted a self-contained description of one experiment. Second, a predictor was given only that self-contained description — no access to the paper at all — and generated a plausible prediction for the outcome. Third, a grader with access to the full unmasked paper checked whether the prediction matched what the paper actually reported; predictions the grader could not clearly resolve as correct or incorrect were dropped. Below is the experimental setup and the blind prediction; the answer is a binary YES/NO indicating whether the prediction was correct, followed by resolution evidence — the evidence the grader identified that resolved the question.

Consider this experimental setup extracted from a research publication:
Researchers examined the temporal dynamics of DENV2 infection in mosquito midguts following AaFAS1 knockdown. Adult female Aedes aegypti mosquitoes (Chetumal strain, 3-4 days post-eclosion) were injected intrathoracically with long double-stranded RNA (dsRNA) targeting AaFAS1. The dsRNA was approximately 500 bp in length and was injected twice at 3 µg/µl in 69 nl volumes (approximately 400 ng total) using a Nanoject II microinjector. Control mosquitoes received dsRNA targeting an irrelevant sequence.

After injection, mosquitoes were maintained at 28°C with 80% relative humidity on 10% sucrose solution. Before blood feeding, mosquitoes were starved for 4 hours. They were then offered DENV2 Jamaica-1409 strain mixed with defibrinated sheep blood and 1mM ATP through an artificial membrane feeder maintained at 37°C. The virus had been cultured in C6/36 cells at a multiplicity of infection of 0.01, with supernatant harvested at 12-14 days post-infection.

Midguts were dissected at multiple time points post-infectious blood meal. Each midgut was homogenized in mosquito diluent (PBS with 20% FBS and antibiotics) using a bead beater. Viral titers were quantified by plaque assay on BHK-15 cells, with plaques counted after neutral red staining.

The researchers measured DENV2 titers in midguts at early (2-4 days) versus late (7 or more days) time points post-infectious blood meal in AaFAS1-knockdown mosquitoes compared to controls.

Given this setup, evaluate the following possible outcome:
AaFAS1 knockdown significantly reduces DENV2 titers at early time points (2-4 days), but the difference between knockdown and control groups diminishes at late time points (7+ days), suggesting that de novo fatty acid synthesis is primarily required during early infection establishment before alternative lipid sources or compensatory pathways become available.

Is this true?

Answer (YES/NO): YES